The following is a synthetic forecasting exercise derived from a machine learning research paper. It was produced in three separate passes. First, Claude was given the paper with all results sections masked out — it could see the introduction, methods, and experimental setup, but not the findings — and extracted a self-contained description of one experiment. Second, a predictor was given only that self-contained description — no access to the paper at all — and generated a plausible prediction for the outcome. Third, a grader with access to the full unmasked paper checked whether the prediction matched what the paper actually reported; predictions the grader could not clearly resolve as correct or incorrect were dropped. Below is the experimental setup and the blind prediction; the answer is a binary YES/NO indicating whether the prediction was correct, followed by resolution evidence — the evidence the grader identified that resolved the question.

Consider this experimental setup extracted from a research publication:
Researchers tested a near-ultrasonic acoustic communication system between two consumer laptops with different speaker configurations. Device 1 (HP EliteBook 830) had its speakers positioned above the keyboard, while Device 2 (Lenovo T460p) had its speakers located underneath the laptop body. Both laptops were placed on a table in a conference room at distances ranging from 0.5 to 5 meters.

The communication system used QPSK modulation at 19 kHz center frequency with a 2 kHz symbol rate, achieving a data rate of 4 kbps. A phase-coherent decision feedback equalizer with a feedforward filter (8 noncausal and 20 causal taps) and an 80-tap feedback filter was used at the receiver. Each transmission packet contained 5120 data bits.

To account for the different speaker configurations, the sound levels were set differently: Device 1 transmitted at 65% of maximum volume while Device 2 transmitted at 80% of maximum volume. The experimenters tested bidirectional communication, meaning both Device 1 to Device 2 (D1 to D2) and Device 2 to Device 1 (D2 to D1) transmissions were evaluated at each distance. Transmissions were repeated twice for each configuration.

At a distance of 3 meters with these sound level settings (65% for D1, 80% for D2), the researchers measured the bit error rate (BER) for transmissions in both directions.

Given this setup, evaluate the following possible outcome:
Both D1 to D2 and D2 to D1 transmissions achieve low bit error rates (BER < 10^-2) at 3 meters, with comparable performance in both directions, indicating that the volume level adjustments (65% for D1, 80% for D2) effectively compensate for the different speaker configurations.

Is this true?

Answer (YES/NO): NO